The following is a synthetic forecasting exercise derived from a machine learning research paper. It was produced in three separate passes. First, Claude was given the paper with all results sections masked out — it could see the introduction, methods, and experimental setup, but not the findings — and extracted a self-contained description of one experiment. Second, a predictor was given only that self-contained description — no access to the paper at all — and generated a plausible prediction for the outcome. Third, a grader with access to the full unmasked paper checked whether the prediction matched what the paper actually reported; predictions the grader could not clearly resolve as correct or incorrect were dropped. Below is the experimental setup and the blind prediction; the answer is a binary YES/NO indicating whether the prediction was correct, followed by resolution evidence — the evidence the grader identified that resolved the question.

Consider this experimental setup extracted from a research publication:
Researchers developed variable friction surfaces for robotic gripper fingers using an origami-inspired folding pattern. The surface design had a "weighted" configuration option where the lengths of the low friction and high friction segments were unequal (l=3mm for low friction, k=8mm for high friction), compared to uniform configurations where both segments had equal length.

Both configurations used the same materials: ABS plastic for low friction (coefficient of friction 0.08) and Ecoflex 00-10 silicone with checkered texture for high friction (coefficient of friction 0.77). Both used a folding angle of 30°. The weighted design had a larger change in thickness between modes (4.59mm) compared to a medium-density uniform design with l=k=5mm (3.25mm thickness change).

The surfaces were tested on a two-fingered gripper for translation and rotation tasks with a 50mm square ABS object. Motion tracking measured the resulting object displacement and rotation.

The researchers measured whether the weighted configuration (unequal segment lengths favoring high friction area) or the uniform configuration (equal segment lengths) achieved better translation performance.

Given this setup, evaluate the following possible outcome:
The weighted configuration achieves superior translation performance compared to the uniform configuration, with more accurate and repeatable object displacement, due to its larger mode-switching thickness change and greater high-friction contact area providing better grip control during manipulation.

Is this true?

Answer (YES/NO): NO